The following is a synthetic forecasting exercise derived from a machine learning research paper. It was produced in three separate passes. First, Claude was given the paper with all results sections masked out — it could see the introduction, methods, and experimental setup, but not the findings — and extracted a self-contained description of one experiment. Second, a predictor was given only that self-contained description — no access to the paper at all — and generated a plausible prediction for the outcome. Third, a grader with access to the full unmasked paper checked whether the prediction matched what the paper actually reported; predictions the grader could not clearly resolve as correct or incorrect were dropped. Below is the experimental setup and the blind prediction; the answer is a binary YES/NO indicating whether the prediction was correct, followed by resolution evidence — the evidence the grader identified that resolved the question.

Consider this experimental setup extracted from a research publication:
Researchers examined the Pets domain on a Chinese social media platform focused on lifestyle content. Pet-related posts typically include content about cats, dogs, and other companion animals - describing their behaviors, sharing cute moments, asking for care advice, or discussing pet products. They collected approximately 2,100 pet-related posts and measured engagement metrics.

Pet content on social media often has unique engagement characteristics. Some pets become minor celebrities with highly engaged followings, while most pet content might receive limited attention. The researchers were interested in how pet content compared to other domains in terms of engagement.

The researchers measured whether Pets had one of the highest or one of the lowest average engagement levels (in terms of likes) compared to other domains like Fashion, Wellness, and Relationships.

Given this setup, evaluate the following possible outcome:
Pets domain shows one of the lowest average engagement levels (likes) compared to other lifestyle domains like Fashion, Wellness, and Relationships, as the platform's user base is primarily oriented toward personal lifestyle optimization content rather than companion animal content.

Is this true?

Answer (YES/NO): YES